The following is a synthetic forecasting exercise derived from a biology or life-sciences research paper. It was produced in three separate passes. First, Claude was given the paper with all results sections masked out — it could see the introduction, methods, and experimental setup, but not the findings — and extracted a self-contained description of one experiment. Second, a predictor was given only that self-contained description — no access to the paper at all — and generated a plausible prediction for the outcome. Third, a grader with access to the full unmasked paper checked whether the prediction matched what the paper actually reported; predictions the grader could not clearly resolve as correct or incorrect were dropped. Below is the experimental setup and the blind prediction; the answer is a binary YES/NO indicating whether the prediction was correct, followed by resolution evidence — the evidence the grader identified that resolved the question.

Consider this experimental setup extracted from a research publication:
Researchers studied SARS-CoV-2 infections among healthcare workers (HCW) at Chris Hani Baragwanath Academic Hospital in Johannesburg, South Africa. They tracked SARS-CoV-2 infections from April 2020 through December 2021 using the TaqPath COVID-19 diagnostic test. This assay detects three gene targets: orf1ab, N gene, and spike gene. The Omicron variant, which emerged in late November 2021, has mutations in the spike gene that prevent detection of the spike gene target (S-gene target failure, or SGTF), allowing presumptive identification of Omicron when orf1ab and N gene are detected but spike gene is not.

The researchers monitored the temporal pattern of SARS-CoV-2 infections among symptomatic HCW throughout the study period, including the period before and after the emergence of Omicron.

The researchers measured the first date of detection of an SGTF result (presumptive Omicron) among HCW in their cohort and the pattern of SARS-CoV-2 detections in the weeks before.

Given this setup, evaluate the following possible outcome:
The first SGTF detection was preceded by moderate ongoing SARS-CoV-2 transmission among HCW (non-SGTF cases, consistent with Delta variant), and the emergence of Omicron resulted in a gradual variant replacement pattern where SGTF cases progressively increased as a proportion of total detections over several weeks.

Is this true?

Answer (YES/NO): NO